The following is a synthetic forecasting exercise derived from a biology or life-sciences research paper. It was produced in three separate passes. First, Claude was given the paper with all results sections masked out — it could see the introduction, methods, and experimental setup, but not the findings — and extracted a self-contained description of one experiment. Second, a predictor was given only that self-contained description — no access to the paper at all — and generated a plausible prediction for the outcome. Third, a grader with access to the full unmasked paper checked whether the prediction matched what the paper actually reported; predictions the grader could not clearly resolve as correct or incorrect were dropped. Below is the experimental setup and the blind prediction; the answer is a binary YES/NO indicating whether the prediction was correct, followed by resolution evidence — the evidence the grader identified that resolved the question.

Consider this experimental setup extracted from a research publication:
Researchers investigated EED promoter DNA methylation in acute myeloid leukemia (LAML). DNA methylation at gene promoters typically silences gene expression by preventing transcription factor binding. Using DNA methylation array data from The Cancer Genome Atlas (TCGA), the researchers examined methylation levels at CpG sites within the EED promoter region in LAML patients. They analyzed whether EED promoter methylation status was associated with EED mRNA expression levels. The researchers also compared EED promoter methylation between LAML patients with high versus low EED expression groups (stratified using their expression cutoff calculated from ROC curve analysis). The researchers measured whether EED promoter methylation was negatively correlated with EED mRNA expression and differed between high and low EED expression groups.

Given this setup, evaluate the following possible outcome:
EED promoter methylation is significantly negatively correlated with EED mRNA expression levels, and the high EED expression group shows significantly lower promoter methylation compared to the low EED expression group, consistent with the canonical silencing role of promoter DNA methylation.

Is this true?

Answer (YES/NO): NO